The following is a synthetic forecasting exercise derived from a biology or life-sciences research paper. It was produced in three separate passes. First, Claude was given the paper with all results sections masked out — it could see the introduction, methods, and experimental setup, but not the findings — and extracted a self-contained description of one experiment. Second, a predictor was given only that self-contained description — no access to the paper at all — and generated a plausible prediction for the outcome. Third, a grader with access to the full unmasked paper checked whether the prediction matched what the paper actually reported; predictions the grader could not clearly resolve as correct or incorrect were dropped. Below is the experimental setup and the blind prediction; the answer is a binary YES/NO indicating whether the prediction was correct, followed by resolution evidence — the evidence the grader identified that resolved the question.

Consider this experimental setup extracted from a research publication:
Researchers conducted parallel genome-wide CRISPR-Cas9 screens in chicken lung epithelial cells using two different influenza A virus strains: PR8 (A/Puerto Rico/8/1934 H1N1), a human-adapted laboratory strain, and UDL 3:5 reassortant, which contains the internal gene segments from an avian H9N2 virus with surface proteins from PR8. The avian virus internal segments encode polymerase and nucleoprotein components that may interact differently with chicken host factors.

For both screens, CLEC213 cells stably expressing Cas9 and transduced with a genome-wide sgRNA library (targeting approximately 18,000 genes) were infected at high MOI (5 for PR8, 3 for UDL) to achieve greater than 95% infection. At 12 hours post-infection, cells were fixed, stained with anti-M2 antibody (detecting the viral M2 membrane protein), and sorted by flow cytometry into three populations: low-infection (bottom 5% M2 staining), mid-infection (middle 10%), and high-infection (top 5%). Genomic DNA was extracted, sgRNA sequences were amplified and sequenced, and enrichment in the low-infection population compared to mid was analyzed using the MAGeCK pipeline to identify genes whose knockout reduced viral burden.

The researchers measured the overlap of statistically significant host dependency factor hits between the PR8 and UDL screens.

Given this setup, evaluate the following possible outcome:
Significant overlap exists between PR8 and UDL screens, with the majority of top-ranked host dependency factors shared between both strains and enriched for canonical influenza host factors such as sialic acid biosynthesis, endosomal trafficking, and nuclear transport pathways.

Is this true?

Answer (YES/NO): NO